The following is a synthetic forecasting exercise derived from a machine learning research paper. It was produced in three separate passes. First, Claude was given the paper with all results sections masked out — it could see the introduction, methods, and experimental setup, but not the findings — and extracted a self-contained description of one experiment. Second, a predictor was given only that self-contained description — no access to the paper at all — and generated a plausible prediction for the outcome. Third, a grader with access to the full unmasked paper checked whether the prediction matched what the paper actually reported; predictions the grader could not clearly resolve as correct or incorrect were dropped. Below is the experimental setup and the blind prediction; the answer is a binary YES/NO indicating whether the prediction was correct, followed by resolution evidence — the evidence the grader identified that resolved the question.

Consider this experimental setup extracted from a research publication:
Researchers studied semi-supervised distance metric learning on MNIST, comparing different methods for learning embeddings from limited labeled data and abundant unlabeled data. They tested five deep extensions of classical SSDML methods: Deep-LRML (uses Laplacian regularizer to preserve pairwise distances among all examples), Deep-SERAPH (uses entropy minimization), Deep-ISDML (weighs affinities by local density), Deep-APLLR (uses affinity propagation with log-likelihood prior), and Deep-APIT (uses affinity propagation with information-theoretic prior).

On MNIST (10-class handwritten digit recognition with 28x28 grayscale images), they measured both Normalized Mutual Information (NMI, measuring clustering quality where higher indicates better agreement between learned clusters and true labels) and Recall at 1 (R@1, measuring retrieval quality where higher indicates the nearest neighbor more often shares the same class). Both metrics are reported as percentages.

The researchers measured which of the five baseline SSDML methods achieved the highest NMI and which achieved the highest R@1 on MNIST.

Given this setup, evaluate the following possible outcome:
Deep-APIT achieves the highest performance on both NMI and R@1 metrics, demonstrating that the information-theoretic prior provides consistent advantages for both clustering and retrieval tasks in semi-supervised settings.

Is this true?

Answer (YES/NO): NO